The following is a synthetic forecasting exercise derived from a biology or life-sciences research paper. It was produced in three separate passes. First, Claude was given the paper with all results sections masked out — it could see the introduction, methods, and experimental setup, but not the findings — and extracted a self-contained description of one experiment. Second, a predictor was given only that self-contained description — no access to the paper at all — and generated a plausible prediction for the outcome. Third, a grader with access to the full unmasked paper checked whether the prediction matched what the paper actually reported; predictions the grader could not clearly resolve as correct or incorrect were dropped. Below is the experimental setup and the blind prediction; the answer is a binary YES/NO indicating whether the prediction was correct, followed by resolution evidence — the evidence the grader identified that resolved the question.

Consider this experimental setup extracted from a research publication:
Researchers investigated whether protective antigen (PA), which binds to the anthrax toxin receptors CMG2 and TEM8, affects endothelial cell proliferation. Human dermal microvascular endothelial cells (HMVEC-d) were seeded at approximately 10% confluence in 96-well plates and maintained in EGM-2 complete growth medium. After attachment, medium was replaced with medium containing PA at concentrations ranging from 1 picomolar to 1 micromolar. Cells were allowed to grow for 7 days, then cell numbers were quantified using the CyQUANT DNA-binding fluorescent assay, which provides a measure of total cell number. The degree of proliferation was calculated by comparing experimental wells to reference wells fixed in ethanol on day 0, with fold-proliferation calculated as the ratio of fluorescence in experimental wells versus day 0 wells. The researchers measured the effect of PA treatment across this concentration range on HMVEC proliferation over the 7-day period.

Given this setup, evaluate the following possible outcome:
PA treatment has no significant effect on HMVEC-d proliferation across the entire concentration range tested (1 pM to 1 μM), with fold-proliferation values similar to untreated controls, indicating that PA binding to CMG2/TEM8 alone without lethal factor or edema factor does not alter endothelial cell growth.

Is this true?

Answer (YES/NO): YES